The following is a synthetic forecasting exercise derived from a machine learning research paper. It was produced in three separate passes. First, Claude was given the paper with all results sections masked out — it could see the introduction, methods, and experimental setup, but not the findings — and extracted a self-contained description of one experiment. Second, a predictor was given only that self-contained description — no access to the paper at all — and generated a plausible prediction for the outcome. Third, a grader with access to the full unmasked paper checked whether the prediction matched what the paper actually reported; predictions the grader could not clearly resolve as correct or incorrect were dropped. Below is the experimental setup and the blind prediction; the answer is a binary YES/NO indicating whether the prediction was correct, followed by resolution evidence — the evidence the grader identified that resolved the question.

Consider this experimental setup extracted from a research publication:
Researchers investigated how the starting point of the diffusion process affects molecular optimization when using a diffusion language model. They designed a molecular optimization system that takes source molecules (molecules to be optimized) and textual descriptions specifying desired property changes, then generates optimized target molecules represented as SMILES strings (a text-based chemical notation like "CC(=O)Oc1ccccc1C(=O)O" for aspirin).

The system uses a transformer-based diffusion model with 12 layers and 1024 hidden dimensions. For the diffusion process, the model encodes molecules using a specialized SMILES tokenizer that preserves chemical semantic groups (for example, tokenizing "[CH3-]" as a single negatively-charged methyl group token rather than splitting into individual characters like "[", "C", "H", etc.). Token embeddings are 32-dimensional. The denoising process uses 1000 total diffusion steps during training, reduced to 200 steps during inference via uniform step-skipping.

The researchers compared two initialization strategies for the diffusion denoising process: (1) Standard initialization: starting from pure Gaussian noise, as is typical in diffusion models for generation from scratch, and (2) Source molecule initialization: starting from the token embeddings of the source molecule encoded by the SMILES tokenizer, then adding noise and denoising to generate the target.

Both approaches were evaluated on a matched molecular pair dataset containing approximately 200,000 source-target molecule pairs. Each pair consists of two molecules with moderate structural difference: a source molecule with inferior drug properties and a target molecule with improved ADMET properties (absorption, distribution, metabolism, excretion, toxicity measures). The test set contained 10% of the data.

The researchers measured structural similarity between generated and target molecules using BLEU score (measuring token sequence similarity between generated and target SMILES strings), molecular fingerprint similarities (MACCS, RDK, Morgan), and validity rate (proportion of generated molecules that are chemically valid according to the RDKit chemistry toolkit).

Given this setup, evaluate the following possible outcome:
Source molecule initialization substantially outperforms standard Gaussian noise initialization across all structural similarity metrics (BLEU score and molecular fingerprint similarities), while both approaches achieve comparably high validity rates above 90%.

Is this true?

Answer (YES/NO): NO